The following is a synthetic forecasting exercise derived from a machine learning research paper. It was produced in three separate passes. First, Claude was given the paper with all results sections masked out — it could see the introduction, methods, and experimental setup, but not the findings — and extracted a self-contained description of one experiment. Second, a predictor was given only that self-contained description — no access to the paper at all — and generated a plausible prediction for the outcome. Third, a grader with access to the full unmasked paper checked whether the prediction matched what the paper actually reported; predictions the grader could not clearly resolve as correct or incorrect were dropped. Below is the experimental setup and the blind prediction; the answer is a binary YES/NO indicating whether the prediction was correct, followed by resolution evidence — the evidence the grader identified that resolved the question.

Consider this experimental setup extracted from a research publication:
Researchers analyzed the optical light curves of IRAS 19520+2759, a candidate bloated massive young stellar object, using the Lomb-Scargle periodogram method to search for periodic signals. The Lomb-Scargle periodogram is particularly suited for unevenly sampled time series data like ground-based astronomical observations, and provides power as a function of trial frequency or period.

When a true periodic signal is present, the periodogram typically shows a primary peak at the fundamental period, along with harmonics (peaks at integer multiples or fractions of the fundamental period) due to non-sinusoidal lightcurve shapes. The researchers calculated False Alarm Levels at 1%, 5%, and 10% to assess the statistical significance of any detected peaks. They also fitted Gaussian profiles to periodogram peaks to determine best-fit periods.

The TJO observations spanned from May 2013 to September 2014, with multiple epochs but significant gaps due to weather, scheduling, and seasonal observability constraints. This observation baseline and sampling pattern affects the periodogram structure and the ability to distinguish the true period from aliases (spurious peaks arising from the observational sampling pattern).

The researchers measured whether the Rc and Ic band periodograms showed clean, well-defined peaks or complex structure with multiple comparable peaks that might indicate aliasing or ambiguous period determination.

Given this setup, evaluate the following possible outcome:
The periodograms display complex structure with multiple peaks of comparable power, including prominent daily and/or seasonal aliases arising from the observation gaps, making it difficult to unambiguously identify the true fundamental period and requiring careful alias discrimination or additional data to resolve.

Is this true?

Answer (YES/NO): NO